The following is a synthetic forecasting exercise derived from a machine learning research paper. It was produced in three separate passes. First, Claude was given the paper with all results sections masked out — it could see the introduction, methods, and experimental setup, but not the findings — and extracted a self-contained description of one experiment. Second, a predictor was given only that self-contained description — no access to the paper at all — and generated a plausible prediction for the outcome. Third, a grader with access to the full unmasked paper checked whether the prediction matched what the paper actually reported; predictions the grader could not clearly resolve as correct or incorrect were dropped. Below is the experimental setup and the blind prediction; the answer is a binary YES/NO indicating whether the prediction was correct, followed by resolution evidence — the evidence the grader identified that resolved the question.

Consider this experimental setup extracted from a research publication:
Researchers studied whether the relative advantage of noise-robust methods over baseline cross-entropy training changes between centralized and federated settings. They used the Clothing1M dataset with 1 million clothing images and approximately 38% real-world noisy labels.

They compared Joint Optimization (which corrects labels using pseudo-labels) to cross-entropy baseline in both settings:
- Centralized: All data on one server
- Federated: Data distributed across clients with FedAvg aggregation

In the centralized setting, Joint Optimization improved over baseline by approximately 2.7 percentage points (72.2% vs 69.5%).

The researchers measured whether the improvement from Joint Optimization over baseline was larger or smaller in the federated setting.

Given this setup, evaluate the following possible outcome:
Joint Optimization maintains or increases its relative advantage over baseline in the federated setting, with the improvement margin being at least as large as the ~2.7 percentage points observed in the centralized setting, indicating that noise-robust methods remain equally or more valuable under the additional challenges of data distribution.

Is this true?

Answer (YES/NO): YES